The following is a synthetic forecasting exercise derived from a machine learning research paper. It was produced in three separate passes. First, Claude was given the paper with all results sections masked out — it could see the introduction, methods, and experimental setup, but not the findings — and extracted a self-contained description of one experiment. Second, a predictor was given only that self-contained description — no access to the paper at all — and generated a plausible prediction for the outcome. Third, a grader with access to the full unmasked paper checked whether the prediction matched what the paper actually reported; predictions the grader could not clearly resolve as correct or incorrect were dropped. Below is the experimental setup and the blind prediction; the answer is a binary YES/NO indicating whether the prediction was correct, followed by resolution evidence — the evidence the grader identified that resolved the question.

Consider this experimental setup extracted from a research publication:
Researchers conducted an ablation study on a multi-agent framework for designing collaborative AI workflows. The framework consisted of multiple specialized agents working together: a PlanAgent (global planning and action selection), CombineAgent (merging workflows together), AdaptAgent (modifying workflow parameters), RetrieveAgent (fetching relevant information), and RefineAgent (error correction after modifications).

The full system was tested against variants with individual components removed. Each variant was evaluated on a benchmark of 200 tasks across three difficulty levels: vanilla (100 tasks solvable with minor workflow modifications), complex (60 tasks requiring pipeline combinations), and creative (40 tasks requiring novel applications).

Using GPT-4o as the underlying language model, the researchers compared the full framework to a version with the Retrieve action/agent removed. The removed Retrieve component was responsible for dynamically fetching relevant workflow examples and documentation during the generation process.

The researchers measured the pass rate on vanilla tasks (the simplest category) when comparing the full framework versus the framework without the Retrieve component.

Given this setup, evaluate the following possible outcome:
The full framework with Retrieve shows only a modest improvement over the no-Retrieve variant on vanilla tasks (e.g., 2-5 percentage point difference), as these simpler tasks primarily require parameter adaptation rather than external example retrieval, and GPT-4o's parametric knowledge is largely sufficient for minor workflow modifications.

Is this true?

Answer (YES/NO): NO